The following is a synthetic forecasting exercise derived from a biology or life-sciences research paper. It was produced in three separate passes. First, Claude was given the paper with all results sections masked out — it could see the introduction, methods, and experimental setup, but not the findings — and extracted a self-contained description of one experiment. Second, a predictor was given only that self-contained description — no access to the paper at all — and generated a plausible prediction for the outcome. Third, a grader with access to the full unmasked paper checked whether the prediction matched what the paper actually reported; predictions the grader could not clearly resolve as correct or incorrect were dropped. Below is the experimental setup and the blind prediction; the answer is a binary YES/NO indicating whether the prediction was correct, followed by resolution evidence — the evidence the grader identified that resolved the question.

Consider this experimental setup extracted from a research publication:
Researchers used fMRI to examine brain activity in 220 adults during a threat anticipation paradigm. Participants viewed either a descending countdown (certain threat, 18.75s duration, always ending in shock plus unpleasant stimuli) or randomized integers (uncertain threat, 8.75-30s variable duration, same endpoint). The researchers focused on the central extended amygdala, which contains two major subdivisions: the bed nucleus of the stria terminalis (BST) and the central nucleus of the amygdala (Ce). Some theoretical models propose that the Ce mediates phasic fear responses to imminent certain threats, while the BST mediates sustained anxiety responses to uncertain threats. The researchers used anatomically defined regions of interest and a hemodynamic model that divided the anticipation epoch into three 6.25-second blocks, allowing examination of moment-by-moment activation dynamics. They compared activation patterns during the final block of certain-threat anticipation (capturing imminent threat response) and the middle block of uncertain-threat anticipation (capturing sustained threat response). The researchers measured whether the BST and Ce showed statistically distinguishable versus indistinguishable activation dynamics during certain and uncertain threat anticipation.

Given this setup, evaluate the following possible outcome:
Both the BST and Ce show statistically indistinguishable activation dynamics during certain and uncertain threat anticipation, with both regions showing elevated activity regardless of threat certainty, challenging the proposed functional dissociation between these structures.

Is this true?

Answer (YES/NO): YES